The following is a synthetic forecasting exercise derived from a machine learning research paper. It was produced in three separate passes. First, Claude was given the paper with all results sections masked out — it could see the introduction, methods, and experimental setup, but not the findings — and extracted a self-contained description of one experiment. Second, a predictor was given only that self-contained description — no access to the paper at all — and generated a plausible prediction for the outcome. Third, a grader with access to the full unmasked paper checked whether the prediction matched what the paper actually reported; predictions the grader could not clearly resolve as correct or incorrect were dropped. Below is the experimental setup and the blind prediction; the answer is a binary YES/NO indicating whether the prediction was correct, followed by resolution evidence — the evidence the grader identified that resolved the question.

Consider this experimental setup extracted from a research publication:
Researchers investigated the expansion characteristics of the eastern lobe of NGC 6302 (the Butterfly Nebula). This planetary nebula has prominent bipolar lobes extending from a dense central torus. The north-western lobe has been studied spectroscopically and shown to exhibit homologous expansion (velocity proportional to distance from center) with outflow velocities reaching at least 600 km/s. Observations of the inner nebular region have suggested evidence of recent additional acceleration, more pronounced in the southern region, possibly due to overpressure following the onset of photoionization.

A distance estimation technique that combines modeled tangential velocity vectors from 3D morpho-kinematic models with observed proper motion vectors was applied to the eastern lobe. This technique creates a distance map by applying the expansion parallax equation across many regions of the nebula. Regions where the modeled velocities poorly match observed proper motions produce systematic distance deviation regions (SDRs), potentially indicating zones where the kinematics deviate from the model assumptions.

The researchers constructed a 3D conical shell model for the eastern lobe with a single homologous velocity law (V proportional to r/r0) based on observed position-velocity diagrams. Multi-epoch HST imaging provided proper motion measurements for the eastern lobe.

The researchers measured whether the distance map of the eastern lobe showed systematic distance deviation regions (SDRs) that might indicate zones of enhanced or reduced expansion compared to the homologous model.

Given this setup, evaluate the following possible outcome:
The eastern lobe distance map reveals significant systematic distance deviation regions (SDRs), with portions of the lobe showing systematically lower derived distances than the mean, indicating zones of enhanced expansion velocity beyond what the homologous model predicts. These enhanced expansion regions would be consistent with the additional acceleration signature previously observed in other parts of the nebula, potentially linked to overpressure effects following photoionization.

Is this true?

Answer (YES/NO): NO